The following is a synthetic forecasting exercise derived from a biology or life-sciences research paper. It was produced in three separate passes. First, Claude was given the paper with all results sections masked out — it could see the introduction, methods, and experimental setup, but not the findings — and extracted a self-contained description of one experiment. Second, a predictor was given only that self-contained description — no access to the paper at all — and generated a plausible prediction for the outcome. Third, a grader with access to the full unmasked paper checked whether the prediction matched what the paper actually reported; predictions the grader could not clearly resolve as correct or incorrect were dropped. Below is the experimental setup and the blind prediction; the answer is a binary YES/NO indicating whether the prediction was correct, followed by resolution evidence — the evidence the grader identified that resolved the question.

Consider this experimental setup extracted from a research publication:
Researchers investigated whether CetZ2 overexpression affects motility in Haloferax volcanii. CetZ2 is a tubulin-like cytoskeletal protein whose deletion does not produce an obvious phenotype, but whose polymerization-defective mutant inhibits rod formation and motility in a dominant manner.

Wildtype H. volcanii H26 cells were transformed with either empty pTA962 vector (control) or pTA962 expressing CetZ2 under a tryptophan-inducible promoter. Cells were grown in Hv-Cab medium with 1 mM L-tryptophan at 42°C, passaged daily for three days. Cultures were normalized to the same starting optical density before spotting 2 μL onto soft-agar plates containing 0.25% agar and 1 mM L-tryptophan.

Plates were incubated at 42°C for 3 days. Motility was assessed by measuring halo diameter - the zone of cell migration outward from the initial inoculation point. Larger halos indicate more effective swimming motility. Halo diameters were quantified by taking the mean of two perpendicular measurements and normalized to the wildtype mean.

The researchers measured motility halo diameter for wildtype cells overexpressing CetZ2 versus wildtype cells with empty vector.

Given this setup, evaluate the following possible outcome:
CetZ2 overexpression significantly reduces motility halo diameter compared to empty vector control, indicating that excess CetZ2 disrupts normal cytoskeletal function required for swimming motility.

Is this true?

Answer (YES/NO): NO